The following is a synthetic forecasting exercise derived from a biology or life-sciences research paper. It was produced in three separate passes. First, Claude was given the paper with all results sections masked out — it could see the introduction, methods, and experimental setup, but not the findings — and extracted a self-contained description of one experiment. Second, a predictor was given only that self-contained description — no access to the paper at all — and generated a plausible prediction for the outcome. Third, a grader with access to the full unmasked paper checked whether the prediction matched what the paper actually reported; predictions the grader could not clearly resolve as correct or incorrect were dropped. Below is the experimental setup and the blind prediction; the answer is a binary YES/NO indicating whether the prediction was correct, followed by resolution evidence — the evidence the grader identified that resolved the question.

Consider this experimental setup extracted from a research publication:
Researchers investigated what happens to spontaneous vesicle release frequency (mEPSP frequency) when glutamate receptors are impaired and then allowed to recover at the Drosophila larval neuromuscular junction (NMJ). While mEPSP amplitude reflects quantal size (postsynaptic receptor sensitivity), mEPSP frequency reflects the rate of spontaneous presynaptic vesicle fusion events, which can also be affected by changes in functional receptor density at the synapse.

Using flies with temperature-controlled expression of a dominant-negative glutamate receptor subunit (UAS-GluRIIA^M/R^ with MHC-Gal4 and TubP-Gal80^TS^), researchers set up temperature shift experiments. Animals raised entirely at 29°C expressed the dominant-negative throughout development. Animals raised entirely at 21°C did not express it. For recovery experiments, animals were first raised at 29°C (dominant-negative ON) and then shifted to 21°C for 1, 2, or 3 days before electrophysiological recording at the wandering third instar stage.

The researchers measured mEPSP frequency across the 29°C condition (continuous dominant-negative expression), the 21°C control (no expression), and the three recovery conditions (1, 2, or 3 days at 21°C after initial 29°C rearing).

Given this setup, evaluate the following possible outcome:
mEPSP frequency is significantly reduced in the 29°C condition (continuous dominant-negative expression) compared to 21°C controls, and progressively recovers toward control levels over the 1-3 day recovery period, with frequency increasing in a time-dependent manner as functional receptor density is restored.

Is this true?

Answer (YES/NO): YES